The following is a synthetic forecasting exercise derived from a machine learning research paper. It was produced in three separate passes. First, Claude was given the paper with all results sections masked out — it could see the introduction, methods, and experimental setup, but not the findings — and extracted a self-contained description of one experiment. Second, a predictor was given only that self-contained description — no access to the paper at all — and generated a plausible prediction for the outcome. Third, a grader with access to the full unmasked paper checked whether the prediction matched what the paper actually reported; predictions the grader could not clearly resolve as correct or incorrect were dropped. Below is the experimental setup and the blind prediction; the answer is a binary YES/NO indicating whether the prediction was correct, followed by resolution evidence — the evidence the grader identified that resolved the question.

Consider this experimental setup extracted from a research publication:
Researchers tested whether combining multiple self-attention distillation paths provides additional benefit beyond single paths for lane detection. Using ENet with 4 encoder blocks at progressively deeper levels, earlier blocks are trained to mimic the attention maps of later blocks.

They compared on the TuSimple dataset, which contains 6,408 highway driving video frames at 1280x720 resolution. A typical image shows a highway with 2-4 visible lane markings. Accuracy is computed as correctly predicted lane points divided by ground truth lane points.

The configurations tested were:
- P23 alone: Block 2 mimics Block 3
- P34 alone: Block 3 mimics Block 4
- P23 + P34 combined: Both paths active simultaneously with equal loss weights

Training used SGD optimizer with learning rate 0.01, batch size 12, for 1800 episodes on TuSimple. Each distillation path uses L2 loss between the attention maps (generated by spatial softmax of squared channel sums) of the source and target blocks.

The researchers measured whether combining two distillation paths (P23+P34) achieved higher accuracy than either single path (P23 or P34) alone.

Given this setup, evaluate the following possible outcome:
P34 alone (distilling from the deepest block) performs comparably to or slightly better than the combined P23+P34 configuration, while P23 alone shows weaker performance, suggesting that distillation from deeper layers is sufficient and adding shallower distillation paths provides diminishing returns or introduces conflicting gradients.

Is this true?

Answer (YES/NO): NO